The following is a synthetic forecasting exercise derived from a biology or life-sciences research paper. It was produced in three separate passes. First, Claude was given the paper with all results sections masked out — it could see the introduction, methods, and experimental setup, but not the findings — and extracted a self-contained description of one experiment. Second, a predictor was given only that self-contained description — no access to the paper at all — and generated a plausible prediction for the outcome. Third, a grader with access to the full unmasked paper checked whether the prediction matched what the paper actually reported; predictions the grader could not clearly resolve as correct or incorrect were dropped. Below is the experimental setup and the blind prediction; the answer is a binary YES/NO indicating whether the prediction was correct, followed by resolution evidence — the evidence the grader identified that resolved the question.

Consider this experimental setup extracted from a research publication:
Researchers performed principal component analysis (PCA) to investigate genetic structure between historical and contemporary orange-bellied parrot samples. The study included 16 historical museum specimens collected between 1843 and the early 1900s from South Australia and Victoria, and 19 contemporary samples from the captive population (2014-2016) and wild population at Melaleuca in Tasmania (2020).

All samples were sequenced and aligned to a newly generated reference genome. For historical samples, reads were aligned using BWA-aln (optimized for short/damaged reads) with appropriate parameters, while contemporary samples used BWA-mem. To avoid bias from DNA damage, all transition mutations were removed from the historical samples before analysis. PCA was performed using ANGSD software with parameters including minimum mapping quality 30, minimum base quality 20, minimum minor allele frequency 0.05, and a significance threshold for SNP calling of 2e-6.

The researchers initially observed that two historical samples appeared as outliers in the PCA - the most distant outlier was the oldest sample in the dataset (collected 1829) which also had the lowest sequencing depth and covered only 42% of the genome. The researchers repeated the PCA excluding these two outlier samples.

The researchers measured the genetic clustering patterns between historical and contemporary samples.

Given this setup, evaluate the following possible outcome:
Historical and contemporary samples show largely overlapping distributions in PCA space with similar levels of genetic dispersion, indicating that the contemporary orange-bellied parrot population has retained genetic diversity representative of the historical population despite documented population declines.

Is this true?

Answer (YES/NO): NO